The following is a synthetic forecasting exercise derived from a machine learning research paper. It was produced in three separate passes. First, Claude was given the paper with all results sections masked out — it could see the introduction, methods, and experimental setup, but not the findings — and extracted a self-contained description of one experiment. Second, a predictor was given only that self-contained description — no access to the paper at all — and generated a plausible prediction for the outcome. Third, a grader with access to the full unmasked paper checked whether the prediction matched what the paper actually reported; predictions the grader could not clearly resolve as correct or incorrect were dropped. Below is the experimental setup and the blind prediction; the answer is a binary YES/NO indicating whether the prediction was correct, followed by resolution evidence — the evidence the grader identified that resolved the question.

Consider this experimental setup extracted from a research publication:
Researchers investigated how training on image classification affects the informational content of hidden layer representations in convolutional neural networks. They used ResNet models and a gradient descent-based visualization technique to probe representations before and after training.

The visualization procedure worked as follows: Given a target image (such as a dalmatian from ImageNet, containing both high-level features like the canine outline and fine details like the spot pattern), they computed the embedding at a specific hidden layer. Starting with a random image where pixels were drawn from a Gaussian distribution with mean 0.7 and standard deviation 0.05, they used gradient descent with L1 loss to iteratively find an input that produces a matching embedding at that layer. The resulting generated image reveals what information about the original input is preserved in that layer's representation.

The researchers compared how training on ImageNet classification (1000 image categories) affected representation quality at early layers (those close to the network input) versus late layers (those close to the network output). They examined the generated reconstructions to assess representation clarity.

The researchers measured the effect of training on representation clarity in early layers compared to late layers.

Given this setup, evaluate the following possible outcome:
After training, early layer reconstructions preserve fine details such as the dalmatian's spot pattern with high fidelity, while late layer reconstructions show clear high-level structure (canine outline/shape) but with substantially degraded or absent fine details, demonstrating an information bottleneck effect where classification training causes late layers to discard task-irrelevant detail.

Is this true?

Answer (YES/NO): NO